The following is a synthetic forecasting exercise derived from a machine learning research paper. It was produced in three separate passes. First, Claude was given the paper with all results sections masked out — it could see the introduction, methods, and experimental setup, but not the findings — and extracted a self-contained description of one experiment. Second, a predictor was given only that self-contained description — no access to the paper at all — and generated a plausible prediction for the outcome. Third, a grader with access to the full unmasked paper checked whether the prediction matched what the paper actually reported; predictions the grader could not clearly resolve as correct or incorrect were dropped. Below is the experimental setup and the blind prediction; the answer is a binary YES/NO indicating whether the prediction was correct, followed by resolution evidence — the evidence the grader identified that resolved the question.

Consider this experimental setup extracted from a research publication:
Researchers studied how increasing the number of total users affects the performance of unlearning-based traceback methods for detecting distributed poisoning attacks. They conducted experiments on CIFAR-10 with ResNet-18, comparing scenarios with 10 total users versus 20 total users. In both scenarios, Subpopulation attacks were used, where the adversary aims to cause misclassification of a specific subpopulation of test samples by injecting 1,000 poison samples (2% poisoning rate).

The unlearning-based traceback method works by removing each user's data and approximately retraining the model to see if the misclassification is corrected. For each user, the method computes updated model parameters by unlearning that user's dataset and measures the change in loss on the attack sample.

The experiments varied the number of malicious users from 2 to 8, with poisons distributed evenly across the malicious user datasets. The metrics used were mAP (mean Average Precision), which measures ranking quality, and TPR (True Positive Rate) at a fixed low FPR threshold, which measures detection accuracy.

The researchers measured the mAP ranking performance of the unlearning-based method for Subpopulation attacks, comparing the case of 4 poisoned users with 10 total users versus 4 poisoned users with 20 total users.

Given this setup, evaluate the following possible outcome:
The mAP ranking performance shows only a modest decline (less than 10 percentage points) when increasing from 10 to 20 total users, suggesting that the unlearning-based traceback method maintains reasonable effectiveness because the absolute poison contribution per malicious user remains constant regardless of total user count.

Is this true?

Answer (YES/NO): NO